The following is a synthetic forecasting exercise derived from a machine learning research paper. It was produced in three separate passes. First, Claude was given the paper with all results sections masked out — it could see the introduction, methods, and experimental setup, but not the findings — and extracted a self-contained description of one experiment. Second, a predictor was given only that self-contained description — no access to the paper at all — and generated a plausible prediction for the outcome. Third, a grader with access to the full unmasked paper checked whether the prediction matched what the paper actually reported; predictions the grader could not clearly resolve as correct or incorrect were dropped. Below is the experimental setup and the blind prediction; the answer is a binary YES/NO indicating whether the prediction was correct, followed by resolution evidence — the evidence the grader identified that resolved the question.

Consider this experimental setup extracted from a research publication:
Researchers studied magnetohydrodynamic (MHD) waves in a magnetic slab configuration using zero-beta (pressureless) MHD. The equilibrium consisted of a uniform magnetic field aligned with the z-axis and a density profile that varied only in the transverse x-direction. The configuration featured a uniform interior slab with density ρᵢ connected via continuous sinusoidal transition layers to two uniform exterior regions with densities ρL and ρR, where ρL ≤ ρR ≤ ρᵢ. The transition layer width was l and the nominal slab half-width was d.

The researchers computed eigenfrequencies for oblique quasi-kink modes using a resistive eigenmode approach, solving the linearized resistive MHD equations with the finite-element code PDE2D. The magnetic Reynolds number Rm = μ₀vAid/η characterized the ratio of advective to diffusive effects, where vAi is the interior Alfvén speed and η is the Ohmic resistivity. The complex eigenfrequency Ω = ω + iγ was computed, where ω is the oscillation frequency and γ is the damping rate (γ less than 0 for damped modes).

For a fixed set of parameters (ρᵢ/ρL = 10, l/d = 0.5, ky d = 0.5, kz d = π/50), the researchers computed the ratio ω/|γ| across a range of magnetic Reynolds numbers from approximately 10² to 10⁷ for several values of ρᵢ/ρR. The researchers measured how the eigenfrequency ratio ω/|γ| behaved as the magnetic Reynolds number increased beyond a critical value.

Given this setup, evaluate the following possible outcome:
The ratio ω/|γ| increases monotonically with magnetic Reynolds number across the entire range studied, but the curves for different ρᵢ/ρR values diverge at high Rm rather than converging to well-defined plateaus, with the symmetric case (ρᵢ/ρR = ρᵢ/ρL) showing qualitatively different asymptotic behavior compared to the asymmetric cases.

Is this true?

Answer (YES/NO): NO